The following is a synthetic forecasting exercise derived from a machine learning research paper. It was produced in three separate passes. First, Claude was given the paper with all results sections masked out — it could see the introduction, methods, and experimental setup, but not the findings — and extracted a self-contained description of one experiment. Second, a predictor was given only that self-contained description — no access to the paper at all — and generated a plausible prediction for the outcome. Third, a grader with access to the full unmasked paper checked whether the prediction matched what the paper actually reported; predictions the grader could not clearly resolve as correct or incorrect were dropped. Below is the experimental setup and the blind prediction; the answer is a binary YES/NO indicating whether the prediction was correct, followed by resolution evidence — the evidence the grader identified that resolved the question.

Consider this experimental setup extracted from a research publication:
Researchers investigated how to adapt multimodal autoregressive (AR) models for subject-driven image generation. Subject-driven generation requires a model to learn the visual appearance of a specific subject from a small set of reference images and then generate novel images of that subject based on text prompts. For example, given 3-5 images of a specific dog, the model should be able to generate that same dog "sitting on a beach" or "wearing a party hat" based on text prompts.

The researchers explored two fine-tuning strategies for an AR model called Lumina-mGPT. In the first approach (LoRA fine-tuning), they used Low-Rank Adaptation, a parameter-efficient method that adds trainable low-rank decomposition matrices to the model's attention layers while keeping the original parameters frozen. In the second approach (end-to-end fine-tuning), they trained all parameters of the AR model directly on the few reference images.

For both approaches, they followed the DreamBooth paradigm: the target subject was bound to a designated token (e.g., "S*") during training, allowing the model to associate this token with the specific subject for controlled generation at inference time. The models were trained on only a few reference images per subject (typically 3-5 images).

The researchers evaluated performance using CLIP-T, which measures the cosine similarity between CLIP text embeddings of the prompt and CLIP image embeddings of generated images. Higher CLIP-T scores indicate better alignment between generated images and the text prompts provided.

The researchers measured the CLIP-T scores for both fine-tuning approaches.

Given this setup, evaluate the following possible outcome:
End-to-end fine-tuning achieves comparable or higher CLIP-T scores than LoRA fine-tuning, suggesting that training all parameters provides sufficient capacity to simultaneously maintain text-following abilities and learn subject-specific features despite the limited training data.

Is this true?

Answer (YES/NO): NO